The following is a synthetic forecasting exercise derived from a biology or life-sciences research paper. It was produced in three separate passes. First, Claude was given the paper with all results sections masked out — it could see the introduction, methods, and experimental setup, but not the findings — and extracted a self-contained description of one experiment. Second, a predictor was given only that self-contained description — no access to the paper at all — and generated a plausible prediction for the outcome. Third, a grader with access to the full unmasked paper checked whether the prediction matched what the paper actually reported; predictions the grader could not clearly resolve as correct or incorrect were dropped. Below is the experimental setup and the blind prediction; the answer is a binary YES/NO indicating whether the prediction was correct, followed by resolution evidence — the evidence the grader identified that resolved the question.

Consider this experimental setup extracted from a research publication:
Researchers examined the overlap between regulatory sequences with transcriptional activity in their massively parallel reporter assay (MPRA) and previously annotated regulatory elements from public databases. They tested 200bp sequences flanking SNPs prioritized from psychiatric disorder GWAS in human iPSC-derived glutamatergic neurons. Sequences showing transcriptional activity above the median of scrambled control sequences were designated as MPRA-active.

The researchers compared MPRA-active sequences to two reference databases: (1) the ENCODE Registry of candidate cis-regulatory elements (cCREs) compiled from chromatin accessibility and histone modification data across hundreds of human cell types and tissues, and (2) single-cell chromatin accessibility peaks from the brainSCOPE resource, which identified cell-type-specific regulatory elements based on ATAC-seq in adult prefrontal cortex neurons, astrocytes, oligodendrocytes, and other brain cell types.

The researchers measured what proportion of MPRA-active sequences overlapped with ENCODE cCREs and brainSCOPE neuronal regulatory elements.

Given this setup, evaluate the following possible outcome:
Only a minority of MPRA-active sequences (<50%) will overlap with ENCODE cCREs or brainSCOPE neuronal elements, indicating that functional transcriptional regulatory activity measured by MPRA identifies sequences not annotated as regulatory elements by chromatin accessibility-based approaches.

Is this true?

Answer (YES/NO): NO